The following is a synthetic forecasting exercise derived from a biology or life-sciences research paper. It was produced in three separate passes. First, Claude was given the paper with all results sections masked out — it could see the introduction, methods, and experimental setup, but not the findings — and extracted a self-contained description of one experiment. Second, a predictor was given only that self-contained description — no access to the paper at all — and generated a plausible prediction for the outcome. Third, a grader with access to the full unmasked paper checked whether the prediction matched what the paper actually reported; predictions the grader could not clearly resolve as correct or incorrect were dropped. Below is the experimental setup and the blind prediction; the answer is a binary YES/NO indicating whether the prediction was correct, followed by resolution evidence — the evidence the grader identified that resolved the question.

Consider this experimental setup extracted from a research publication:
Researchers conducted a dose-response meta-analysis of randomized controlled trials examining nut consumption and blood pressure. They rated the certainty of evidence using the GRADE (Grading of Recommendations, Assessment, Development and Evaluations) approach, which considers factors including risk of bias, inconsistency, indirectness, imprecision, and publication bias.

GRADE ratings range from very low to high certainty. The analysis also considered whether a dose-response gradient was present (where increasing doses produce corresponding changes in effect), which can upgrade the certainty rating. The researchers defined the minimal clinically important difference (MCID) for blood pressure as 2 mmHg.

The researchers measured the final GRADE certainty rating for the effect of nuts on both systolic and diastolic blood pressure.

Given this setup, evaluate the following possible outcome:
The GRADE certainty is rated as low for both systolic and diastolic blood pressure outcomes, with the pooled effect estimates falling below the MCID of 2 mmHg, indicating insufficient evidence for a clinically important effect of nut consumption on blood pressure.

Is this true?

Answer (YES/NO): NO